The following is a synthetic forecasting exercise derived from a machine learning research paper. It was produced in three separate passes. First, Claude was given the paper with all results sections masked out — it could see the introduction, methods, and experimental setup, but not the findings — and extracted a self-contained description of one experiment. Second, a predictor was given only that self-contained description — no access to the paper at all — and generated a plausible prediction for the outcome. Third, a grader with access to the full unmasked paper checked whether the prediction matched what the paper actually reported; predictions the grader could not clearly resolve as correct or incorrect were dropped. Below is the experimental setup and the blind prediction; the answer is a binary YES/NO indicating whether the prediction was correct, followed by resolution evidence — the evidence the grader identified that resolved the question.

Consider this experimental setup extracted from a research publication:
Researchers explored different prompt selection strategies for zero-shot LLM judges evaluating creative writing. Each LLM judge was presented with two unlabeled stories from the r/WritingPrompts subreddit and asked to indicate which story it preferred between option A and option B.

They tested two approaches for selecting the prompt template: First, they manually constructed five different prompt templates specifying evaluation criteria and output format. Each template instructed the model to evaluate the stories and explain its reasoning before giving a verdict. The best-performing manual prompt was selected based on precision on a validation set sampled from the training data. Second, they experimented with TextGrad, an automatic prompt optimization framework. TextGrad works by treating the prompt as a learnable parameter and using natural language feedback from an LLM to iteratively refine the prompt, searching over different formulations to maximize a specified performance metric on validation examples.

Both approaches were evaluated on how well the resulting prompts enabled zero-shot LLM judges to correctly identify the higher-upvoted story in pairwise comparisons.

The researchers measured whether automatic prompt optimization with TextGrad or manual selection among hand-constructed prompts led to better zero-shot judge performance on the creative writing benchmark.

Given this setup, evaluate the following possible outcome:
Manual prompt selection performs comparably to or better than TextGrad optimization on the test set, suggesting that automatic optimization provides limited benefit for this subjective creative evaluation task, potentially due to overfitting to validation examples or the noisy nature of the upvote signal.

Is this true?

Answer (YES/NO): YES